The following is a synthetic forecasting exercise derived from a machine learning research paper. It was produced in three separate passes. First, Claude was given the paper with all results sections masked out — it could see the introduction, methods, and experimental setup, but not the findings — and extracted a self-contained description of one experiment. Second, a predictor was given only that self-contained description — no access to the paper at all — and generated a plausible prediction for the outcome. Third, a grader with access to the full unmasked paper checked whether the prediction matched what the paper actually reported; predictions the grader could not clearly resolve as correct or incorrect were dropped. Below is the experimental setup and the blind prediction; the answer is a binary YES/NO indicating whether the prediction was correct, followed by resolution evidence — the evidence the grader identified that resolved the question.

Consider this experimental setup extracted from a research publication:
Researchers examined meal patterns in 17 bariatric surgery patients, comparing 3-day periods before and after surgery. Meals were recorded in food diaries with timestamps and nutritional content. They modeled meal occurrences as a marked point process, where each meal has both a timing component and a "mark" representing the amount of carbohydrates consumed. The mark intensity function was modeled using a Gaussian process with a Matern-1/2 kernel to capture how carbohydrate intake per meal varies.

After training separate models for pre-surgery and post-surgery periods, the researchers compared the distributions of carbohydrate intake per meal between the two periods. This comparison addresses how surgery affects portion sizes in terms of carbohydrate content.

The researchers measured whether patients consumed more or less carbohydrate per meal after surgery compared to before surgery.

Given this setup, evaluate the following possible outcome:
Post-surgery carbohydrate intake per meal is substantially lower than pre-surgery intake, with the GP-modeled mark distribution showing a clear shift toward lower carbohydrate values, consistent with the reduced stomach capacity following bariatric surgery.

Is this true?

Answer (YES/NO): YES